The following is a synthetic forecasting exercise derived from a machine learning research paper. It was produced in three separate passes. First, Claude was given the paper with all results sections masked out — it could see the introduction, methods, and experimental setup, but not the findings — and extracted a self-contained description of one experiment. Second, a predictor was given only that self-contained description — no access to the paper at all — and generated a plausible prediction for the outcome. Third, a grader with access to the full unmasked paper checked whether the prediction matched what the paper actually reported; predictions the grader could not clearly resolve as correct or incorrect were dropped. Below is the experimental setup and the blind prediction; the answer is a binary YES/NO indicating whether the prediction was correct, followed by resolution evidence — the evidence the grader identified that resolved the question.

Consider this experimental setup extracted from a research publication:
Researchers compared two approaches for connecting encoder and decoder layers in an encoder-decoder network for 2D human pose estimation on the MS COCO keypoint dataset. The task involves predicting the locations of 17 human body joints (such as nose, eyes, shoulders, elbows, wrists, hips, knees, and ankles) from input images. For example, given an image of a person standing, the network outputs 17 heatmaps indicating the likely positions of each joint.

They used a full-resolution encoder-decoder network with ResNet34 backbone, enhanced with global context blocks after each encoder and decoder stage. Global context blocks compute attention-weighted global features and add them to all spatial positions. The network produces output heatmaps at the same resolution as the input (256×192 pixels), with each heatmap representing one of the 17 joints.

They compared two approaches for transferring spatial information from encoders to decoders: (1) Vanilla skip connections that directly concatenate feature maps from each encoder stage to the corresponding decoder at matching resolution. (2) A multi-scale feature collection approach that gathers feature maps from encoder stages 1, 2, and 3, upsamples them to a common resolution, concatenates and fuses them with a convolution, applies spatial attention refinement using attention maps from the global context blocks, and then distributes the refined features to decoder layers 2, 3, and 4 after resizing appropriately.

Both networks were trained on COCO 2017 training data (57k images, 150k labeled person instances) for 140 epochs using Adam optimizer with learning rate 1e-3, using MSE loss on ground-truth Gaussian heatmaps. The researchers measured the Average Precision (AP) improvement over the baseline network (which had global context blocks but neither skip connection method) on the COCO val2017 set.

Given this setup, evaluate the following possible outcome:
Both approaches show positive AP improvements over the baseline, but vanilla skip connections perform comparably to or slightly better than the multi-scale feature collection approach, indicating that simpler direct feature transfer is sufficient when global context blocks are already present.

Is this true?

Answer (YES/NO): NO